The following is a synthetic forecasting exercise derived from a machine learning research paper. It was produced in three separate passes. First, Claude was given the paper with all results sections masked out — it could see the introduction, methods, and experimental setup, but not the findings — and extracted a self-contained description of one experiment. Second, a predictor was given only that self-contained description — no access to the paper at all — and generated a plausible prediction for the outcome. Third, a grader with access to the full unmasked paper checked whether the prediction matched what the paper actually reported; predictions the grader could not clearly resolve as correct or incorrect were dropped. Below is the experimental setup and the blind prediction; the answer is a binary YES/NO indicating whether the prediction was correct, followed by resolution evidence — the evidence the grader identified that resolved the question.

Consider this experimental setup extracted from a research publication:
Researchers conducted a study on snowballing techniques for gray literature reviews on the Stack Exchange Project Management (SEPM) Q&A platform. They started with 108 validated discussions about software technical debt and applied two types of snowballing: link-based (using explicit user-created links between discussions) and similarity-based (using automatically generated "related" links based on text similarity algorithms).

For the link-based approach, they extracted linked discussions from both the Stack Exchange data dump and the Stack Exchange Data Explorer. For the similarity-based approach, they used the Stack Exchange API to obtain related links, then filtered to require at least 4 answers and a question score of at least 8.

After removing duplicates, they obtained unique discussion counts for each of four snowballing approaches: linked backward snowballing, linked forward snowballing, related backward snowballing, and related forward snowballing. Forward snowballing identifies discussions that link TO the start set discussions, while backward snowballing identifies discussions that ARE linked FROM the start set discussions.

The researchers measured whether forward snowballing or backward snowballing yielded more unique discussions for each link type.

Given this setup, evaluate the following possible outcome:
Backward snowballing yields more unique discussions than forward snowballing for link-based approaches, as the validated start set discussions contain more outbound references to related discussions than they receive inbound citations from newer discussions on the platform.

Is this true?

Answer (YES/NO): NO